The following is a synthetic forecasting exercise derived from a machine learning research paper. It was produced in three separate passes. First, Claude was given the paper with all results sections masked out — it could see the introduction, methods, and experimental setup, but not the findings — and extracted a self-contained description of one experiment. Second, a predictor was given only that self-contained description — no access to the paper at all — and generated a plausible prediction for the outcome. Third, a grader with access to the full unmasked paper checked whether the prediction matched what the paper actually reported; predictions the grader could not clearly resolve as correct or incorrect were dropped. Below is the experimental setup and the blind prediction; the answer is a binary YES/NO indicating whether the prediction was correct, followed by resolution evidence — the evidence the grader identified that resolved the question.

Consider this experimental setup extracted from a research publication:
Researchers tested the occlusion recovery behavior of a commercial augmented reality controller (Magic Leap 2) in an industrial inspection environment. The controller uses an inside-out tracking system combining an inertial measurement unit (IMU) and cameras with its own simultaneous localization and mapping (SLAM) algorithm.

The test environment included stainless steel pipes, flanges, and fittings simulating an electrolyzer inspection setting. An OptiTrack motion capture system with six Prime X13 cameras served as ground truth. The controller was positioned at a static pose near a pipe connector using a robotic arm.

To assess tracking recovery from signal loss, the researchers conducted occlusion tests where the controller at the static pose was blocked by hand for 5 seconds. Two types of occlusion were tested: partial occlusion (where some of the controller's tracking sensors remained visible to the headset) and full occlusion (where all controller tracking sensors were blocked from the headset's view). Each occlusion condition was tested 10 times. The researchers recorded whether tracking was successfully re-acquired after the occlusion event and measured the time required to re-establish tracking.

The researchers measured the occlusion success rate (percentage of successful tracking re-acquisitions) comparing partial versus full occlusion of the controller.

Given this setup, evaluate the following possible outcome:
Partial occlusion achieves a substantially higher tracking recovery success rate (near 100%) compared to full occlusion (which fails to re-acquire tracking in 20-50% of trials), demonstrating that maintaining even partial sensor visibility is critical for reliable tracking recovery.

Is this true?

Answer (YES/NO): NO